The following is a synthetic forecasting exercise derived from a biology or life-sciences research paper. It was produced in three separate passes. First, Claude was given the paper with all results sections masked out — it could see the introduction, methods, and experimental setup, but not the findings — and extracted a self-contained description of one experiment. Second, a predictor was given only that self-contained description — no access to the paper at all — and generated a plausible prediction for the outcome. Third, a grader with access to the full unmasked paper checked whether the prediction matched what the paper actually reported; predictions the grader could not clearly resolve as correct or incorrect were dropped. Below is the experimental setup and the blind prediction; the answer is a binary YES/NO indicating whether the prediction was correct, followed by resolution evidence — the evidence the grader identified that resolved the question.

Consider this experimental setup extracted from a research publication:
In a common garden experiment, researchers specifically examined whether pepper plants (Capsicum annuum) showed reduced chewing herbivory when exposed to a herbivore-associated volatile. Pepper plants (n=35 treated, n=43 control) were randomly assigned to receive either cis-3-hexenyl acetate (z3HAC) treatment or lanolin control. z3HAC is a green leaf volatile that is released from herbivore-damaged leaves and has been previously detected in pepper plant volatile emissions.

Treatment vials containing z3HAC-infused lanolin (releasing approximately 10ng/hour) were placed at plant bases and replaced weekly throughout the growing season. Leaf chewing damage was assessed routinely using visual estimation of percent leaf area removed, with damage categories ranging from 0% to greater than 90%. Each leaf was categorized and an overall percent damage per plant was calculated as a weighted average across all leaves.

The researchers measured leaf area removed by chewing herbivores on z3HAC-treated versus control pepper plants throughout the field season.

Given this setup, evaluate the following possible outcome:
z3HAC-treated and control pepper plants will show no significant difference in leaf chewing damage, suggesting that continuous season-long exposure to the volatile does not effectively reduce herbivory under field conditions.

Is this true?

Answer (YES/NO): NO